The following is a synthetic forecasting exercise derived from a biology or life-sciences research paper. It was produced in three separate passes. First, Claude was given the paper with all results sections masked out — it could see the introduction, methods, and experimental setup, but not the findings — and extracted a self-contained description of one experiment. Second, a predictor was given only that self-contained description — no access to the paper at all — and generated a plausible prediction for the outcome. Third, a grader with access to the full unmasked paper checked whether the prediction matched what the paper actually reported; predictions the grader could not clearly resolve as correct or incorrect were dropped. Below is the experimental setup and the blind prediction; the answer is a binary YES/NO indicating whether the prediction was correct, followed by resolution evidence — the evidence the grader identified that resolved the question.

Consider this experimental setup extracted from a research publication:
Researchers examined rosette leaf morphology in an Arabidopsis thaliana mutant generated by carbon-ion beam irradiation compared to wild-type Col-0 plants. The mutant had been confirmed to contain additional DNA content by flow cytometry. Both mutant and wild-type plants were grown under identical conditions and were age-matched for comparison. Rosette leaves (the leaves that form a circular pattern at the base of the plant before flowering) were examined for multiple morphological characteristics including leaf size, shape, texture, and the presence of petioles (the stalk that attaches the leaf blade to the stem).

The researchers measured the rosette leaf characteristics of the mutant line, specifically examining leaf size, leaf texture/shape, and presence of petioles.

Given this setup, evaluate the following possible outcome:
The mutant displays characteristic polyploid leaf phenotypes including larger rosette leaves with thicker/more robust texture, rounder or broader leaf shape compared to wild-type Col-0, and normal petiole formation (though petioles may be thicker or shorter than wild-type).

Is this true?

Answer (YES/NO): NO